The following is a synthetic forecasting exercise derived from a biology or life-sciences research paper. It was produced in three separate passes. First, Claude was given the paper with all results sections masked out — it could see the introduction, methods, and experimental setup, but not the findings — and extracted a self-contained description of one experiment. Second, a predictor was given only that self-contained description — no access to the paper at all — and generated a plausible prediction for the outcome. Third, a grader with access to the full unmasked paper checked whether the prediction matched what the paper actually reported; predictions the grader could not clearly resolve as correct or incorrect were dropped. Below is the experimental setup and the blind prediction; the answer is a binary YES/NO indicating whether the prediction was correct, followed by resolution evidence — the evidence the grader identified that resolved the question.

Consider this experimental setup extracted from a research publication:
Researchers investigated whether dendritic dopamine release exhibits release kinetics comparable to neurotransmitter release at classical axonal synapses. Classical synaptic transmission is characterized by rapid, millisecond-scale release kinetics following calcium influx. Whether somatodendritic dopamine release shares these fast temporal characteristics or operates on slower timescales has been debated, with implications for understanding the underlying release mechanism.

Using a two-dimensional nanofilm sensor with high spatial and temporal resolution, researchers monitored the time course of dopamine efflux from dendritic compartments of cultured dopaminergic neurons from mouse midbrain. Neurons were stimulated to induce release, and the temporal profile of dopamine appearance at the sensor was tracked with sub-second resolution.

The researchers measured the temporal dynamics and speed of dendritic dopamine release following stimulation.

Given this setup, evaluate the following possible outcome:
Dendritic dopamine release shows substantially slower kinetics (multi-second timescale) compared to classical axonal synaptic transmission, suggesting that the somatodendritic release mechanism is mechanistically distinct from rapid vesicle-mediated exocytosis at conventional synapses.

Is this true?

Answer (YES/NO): NO